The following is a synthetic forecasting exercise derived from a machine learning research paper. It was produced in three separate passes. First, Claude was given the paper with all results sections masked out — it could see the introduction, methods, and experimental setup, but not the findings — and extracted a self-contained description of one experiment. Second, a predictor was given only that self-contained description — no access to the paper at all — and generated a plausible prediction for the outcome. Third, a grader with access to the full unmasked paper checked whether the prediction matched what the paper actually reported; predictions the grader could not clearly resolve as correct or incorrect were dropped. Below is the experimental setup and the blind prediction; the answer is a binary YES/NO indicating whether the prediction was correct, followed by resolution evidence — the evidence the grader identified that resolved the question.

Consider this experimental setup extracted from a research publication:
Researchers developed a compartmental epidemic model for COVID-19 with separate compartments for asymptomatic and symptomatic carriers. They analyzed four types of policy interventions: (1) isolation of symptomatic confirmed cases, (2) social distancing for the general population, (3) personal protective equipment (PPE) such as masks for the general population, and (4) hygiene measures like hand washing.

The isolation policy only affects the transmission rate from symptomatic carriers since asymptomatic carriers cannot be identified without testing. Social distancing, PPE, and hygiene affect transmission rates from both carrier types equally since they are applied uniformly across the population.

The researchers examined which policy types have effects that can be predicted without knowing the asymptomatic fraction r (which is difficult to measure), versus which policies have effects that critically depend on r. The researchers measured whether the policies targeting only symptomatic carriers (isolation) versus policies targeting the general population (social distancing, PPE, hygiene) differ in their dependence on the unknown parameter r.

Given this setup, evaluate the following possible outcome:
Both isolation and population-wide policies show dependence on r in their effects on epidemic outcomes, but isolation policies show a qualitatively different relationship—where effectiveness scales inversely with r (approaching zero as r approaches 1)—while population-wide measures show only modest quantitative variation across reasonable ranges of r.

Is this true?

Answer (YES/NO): NO